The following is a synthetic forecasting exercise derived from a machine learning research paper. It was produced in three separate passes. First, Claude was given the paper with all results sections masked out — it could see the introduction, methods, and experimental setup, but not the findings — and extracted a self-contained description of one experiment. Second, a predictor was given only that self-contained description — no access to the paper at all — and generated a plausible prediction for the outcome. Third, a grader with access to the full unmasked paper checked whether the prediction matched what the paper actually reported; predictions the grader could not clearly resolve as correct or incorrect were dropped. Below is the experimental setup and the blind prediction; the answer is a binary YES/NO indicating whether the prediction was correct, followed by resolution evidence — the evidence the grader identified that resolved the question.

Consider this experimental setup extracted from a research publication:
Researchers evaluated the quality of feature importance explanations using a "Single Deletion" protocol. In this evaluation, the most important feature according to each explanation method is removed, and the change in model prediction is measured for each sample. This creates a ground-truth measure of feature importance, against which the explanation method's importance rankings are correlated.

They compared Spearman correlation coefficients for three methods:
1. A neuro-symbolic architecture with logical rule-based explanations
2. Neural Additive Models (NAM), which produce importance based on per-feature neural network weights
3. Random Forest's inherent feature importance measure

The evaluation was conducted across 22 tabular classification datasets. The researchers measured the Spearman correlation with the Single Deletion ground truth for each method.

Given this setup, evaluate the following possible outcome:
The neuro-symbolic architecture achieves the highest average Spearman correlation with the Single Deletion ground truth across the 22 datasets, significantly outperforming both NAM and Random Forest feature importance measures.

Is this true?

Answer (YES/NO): NO